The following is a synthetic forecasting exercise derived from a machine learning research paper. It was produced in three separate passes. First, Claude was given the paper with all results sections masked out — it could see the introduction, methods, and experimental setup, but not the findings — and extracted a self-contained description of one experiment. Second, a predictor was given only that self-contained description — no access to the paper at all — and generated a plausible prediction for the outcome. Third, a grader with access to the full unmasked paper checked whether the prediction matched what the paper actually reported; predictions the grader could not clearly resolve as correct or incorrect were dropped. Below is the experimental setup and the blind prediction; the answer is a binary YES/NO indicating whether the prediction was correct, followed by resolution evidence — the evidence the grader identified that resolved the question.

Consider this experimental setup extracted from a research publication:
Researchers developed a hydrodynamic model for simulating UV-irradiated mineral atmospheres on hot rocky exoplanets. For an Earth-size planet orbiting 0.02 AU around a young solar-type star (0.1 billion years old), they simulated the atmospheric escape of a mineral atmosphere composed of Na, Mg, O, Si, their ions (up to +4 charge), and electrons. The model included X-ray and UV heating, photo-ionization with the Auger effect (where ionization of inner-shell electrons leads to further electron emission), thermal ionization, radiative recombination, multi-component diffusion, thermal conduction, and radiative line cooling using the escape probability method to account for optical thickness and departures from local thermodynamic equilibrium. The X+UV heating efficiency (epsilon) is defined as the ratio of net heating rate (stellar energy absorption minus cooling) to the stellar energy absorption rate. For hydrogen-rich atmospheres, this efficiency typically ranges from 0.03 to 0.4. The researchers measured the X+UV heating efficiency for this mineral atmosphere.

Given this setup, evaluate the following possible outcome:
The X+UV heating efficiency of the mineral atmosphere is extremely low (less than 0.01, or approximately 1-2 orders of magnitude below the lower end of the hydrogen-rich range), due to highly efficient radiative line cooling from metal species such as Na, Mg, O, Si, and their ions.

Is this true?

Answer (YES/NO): YES